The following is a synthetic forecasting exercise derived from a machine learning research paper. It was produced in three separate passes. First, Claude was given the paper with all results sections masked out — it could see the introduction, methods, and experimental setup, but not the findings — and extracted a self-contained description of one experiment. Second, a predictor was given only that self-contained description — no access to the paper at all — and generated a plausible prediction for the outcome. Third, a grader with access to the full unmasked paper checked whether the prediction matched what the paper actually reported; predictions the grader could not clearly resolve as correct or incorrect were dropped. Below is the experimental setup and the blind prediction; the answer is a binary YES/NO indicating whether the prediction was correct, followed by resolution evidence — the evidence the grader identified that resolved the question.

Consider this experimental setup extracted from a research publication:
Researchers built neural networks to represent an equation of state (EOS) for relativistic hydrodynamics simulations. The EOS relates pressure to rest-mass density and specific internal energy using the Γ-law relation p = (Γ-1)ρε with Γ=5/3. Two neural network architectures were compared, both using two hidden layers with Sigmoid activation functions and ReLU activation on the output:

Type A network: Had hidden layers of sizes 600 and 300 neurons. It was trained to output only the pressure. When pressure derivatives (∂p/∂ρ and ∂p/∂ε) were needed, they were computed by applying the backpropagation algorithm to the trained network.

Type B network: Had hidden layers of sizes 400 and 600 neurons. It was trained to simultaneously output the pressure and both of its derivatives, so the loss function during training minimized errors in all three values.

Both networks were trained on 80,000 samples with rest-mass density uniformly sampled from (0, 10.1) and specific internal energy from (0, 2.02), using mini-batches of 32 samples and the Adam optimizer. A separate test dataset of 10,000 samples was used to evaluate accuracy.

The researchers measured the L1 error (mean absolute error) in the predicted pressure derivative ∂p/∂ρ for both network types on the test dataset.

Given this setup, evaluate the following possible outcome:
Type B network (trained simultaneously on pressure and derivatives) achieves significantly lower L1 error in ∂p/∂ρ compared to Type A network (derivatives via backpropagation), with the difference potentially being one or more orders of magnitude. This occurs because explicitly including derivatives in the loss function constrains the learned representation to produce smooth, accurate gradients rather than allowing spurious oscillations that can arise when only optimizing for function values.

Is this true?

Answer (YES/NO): YES